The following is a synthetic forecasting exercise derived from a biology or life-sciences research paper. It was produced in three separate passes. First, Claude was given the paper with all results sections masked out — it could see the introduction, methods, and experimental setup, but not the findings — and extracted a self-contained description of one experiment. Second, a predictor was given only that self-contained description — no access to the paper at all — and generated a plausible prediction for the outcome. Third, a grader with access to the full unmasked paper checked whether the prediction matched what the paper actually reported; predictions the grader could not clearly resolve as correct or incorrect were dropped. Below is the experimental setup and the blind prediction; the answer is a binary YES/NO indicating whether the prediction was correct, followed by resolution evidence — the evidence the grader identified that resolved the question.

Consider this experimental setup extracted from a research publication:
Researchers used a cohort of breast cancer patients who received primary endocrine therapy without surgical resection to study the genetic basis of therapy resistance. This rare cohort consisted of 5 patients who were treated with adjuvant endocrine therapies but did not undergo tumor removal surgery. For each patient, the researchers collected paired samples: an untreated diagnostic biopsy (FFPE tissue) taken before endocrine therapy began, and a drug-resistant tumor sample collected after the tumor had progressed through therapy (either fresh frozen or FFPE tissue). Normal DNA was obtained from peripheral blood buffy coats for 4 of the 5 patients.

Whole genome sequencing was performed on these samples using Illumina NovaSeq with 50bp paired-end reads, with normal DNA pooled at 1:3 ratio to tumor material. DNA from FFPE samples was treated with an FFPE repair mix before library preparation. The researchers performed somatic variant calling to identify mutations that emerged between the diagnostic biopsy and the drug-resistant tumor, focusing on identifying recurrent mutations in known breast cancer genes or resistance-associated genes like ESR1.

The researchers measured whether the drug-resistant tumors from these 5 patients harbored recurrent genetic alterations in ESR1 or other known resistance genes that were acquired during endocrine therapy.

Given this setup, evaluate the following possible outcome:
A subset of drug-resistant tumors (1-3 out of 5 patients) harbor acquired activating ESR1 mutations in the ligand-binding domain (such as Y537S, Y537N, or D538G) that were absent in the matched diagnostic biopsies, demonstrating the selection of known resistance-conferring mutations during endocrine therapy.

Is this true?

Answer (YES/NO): NO